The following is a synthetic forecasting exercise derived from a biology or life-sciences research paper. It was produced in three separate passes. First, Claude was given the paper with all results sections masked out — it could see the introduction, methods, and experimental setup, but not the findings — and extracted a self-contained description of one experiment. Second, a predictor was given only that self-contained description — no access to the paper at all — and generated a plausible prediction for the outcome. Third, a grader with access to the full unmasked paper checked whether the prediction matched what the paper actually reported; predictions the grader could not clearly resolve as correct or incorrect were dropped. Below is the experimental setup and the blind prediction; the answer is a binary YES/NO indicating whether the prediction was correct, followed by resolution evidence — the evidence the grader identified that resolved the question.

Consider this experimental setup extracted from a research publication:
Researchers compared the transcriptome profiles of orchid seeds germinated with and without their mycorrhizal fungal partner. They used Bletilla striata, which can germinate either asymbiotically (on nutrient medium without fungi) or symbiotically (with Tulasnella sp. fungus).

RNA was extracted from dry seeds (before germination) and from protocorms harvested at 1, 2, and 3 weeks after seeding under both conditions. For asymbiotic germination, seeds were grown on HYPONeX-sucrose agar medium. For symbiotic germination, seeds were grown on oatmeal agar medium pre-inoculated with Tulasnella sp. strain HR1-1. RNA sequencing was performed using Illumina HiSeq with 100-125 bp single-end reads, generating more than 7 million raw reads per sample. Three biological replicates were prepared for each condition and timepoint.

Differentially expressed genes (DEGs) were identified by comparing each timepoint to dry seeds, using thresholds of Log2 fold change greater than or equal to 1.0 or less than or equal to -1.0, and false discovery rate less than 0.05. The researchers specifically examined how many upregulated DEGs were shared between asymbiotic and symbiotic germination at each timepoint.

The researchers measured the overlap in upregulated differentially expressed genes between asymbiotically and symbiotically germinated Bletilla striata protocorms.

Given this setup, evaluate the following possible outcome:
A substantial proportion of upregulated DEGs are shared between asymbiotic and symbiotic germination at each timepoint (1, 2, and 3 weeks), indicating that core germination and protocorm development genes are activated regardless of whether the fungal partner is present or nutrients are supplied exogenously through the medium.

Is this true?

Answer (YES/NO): YES